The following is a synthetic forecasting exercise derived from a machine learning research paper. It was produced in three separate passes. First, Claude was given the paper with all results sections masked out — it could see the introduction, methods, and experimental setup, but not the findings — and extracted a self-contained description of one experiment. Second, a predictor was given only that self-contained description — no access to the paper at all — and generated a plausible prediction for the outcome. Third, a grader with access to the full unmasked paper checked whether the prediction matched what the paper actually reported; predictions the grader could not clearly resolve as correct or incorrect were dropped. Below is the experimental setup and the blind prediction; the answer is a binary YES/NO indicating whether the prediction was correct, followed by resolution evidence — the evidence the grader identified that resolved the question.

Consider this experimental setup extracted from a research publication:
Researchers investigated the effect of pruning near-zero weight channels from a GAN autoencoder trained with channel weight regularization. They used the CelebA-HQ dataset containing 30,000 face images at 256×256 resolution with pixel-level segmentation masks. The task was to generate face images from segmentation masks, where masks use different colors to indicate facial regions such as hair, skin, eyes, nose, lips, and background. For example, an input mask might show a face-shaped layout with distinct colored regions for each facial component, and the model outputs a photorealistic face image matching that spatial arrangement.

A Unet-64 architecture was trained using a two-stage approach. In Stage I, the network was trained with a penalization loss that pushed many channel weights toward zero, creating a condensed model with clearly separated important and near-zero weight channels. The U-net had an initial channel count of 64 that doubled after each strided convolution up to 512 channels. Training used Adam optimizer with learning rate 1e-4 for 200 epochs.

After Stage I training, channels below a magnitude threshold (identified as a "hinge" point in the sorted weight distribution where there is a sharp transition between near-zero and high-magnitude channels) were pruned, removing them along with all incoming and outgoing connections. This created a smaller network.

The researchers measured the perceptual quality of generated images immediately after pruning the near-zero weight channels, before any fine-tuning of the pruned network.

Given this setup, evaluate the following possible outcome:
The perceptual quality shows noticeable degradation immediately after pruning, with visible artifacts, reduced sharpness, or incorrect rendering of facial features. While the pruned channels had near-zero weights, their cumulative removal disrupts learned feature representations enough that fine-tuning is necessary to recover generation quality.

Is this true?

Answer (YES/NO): NO